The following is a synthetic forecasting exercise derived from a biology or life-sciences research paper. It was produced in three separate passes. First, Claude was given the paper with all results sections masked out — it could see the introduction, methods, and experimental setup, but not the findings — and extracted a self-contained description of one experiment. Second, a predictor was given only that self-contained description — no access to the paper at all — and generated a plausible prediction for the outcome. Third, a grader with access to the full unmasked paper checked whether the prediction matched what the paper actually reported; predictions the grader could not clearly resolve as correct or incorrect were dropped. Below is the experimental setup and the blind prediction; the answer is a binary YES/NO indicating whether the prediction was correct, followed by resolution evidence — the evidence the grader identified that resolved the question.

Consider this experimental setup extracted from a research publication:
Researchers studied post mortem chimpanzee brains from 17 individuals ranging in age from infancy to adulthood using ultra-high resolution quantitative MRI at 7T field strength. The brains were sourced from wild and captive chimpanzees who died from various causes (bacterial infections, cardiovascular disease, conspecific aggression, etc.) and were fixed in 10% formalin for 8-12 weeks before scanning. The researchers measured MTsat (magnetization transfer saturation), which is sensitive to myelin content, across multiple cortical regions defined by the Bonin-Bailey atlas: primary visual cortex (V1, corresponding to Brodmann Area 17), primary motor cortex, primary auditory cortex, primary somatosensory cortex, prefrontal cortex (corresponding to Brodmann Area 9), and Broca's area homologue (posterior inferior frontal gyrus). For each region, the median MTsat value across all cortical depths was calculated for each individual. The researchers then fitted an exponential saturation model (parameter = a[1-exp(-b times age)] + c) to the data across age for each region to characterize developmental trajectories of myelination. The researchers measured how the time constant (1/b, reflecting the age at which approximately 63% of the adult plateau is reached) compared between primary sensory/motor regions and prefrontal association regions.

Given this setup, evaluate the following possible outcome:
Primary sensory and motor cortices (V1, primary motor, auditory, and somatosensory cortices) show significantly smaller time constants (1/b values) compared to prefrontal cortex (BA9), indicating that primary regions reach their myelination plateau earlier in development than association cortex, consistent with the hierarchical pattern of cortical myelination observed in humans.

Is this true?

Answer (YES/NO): NO